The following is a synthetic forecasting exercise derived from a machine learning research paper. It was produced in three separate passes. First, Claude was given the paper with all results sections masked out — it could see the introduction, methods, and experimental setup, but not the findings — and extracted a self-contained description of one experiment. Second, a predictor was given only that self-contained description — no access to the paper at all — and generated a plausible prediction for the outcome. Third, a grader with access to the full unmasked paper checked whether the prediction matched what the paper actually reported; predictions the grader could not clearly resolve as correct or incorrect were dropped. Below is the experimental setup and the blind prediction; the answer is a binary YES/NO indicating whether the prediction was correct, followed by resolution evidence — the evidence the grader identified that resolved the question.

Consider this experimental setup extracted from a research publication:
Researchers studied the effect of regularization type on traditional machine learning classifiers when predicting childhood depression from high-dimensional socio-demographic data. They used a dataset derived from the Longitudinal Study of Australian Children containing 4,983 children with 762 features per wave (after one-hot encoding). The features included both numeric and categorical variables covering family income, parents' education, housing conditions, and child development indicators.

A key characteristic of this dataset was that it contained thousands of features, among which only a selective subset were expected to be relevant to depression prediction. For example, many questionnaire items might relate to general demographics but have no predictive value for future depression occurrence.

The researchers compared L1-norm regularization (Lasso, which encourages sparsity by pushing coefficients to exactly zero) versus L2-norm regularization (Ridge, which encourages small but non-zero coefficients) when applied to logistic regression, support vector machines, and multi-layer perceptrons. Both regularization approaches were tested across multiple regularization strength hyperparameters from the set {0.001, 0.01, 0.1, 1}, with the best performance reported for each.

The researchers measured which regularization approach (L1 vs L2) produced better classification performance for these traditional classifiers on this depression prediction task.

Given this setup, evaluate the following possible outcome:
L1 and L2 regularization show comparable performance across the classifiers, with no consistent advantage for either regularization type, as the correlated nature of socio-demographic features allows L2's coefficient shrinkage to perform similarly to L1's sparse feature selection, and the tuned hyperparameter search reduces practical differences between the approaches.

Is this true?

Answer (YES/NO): NO